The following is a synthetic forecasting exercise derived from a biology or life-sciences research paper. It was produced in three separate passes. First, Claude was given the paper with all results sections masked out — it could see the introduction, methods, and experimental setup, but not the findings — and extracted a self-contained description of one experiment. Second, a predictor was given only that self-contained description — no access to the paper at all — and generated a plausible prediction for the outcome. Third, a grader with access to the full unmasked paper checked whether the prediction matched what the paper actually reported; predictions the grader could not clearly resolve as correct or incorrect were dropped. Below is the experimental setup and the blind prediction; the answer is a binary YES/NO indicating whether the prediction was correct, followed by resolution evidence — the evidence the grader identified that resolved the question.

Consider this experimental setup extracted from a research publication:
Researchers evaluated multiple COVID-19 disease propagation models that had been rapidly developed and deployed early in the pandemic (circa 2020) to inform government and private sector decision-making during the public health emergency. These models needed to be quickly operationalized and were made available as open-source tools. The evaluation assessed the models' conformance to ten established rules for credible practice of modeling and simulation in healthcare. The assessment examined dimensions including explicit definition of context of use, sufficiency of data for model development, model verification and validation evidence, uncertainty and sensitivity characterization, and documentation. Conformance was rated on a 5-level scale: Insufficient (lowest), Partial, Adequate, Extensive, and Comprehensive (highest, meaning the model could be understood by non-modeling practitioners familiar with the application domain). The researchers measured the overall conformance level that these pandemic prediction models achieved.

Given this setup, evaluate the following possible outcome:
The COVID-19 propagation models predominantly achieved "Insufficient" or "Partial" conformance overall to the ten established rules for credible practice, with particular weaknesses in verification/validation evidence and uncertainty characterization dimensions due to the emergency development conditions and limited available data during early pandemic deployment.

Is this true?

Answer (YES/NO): NO